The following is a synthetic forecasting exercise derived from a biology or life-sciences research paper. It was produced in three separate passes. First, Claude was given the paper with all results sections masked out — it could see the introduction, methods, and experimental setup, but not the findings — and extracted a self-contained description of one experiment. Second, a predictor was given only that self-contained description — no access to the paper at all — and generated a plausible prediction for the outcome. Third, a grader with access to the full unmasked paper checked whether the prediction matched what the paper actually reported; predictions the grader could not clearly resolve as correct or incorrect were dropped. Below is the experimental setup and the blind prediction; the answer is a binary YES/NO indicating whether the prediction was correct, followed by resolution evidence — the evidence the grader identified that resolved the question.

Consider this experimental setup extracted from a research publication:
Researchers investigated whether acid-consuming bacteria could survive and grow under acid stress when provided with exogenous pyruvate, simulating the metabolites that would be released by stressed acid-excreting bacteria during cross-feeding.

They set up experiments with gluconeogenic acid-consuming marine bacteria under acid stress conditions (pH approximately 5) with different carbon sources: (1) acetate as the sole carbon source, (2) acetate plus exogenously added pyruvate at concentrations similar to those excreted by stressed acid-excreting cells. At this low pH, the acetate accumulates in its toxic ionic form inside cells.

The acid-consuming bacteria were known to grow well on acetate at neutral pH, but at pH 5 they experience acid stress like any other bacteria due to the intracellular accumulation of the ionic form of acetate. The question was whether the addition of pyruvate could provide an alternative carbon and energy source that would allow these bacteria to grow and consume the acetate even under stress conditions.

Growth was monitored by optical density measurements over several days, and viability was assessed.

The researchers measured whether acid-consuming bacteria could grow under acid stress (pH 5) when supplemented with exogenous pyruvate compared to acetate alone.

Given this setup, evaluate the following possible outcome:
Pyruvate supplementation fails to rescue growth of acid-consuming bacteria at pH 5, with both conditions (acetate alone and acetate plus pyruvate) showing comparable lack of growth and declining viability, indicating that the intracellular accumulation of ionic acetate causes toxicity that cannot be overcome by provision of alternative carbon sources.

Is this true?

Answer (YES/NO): NO